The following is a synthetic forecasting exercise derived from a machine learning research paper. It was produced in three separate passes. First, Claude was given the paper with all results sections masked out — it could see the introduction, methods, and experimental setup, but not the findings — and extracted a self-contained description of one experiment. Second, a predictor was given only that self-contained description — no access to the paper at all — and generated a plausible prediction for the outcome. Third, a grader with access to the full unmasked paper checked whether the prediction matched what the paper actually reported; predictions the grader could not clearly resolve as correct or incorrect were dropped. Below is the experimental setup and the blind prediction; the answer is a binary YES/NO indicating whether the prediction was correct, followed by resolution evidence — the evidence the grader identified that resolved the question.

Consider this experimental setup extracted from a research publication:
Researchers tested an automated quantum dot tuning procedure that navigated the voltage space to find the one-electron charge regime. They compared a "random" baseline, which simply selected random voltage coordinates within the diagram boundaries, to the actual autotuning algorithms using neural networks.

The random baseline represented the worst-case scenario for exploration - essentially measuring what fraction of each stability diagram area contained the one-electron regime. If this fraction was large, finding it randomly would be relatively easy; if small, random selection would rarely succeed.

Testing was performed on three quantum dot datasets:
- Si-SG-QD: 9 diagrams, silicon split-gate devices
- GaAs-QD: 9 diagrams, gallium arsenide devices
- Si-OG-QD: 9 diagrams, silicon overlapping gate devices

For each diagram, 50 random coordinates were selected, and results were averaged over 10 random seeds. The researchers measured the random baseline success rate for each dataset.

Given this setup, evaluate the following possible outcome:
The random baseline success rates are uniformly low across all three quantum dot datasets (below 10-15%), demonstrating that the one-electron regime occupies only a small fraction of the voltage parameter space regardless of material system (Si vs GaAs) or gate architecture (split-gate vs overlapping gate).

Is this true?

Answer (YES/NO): NO